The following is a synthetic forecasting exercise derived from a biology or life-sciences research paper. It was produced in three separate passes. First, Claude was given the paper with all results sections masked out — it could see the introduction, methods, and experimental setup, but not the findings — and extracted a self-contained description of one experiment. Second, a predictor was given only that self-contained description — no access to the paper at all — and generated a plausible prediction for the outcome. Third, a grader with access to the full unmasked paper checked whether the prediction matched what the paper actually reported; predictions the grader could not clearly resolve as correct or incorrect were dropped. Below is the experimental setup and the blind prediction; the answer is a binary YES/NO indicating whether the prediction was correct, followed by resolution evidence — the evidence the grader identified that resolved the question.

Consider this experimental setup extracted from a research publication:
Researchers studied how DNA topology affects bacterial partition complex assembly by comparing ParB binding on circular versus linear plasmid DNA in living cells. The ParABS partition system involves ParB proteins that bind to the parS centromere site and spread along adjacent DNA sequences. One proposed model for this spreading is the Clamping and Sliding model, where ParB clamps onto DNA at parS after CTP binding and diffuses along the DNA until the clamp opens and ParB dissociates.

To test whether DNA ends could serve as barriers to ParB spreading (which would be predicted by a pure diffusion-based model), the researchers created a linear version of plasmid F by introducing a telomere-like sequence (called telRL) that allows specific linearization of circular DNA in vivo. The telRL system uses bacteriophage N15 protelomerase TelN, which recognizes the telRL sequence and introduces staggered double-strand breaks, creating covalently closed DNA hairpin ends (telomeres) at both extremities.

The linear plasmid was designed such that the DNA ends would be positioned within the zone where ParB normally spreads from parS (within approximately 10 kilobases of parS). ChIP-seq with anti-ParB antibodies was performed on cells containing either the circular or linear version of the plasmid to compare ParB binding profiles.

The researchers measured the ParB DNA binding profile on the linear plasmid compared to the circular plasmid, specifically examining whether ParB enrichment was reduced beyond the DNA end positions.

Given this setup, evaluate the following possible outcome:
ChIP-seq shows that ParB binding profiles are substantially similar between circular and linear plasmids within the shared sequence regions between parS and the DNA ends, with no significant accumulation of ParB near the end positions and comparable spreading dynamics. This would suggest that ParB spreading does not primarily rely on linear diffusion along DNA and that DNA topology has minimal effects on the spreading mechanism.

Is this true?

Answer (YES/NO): YES